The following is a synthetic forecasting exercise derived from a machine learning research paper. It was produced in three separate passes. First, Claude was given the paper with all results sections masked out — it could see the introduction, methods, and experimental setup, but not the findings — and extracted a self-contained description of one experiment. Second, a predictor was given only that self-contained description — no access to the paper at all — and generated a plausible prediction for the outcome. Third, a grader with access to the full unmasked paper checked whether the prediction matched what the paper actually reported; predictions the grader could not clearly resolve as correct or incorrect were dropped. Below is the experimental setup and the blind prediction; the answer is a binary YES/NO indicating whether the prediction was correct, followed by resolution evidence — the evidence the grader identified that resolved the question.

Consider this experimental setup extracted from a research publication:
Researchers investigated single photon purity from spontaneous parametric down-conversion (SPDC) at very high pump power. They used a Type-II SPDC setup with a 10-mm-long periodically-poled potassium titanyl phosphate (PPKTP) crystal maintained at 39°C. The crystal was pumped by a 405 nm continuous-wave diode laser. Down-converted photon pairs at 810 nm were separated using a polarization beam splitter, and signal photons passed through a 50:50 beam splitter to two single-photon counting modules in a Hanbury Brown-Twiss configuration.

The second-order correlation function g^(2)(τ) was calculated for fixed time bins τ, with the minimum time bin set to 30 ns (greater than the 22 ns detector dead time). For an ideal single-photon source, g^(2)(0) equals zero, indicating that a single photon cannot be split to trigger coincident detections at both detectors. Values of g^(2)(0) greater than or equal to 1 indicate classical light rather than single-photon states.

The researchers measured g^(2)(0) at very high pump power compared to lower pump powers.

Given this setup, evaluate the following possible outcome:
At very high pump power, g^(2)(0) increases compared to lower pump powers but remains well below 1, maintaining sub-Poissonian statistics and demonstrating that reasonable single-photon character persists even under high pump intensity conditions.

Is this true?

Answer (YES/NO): YES